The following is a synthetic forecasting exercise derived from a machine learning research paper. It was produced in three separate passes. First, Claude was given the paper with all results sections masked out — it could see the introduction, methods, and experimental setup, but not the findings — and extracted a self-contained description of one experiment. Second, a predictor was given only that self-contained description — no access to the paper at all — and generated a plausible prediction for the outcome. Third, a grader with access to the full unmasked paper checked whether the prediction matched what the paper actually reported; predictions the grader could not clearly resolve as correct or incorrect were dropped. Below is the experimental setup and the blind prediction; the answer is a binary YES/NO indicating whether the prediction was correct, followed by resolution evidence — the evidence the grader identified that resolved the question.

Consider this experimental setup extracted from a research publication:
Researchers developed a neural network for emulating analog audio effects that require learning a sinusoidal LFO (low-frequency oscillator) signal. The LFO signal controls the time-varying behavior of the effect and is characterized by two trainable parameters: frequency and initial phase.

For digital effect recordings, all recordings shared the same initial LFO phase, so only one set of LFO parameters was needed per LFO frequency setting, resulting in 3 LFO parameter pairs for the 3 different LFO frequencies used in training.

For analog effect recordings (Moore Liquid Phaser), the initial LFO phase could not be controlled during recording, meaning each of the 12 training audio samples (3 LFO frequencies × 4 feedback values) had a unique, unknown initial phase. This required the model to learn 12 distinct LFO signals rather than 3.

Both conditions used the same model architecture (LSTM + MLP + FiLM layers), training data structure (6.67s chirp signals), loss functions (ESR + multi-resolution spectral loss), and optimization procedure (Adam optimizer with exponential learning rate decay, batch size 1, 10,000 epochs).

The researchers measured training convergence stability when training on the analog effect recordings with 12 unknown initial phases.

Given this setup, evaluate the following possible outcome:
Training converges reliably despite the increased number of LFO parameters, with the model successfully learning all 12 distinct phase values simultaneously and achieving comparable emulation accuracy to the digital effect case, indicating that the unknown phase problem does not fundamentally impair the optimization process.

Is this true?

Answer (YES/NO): NO